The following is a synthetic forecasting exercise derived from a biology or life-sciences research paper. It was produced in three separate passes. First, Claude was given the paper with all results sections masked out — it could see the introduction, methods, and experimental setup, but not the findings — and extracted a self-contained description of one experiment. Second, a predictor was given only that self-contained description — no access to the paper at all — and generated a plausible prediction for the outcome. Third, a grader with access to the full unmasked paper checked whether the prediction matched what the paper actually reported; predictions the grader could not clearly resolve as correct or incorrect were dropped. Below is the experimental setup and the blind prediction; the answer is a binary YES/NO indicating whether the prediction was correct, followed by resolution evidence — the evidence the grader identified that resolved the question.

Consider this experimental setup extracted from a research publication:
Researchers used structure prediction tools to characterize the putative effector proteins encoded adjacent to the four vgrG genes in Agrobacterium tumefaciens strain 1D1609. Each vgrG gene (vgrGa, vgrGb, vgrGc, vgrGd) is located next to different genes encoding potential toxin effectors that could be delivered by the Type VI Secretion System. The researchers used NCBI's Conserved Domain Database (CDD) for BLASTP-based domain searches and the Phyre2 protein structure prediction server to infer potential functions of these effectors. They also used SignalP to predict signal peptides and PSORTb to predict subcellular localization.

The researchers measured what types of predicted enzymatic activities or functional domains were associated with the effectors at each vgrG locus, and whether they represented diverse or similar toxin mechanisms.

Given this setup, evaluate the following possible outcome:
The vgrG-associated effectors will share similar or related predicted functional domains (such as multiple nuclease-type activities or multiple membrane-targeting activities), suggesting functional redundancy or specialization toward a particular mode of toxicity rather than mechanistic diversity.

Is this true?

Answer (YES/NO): NO